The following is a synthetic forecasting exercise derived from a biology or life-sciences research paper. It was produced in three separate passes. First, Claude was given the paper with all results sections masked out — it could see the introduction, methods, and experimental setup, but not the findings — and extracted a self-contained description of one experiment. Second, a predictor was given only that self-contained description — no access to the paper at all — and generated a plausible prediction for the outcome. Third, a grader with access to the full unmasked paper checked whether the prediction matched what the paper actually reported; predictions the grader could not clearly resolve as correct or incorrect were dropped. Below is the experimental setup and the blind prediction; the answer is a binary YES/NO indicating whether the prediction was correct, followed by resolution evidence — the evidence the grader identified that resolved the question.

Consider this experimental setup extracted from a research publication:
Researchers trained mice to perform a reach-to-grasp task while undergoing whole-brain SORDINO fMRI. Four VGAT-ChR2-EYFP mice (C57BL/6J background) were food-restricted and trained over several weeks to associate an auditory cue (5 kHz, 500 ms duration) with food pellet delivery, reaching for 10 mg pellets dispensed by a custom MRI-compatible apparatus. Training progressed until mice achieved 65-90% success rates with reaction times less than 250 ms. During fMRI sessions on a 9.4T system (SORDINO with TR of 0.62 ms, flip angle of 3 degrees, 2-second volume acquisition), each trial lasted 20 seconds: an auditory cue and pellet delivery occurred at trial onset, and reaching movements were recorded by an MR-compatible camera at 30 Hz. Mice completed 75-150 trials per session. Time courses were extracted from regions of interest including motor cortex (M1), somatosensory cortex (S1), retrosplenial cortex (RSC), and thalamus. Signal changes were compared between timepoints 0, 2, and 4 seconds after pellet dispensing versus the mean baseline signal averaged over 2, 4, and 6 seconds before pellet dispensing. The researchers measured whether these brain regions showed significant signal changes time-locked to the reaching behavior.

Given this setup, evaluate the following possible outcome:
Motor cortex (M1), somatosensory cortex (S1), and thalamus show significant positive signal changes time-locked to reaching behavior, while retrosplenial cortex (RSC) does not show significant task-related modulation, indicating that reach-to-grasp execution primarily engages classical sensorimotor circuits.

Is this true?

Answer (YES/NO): NO